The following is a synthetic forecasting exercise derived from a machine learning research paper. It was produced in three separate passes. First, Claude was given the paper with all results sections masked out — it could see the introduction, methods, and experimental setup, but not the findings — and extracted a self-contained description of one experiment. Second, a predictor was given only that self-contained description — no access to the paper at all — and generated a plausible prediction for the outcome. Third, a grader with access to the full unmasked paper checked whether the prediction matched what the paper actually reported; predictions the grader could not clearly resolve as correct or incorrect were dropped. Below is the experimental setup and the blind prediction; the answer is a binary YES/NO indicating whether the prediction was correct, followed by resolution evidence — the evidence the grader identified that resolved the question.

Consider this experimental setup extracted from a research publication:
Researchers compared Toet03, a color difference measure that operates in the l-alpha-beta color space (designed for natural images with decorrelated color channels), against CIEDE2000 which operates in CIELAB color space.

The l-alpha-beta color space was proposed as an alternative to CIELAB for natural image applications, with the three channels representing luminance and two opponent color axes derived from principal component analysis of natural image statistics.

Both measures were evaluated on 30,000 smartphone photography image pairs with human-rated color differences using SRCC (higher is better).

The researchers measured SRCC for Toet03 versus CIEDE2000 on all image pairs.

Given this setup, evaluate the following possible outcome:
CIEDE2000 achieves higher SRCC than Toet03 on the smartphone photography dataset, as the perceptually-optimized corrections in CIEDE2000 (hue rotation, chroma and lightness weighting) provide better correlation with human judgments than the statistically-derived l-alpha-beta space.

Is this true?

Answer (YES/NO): YES